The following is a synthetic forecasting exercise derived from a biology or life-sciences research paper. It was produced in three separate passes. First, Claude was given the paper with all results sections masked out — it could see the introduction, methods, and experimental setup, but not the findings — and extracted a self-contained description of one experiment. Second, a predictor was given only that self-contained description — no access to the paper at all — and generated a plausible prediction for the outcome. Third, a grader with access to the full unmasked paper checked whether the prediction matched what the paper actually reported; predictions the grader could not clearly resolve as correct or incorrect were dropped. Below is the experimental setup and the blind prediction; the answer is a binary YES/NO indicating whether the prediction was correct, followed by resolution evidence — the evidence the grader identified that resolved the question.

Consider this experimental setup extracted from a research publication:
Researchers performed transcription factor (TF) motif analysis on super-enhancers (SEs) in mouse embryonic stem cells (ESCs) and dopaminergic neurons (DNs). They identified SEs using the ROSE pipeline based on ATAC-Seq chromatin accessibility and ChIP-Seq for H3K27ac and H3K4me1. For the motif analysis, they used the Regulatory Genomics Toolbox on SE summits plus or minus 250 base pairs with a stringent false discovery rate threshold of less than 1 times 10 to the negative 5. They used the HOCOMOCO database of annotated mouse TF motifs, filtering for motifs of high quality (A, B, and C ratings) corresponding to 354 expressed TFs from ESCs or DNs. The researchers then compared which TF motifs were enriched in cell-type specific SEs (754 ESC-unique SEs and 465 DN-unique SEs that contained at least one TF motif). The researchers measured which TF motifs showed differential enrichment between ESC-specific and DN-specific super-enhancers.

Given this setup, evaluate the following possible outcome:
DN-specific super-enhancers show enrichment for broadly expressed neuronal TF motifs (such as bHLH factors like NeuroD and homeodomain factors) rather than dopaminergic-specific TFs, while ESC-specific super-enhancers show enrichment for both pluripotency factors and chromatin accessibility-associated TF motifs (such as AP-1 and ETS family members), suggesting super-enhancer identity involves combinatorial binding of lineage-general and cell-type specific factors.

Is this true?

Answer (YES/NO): NO